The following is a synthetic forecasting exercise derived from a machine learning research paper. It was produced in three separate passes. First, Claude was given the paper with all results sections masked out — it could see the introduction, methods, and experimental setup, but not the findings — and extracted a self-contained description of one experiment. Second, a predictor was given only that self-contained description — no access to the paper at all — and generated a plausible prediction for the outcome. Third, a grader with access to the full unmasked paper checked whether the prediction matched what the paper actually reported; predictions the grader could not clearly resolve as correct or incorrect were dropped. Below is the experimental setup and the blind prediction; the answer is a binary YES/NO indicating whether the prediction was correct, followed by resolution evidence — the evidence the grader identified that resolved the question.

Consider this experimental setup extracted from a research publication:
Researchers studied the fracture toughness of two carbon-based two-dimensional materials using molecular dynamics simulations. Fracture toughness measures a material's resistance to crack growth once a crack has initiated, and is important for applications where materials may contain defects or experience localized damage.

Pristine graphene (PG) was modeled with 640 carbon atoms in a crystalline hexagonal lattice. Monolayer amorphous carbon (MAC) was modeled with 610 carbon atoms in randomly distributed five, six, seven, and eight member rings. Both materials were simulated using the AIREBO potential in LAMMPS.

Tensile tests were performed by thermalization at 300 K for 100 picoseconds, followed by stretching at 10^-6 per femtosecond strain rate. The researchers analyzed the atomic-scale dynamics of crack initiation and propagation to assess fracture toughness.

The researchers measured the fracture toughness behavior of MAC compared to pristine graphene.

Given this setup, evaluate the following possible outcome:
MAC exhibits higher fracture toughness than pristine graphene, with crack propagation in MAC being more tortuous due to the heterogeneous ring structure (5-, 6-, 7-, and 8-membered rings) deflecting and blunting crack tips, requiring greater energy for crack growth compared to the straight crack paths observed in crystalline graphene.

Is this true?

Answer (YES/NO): YES